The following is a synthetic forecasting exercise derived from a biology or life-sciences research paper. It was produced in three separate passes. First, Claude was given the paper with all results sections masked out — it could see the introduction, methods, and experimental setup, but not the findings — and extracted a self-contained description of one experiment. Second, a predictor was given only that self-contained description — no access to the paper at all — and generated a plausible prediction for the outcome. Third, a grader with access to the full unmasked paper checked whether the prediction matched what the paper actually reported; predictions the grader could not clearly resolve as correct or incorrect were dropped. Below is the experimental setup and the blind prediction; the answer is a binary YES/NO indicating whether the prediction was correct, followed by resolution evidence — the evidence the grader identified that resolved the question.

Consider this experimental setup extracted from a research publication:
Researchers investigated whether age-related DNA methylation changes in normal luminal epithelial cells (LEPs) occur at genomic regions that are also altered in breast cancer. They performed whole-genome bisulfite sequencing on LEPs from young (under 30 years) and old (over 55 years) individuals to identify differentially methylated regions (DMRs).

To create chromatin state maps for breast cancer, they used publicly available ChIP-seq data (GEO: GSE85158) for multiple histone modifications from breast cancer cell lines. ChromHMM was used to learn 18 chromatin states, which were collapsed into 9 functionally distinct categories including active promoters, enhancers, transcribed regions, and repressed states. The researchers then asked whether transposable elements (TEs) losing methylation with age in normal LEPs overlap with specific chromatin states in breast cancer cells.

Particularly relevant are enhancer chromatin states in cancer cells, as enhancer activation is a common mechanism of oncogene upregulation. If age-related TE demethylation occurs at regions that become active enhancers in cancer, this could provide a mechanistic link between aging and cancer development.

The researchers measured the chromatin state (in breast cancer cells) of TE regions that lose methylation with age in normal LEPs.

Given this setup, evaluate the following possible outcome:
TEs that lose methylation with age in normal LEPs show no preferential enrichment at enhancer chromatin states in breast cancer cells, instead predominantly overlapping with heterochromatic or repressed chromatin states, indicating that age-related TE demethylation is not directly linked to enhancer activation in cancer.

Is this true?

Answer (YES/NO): NO